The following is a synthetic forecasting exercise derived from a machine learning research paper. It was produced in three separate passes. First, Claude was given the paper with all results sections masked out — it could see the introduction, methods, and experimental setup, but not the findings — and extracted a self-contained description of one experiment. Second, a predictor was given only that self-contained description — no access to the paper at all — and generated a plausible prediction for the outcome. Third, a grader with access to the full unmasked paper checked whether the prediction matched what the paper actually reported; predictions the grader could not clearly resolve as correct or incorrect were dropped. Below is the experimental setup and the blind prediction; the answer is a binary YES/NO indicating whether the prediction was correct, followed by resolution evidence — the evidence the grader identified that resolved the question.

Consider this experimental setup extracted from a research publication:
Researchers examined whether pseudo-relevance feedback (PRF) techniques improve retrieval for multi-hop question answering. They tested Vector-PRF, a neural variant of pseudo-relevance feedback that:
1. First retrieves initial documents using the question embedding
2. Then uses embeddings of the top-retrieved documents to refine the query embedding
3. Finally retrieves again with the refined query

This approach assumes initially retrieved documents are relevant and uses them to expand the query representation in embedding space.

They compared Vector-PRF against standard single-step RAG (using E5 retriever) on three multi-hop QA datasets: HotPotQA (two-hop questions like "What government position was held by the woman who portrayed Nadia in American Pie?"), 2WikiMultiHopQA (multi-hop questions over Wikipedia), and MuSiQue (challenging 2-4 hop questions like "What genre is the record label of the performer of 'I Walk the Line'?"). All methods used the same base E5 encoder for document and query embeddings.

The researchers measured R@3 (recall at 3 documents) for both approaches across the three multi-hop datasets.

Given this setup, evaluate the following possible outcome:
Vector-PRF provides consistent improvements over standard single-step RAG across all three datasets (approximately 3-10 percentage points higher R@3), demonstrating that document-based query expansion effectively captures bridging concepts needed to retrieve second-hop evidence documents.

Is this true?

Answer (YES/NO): NO